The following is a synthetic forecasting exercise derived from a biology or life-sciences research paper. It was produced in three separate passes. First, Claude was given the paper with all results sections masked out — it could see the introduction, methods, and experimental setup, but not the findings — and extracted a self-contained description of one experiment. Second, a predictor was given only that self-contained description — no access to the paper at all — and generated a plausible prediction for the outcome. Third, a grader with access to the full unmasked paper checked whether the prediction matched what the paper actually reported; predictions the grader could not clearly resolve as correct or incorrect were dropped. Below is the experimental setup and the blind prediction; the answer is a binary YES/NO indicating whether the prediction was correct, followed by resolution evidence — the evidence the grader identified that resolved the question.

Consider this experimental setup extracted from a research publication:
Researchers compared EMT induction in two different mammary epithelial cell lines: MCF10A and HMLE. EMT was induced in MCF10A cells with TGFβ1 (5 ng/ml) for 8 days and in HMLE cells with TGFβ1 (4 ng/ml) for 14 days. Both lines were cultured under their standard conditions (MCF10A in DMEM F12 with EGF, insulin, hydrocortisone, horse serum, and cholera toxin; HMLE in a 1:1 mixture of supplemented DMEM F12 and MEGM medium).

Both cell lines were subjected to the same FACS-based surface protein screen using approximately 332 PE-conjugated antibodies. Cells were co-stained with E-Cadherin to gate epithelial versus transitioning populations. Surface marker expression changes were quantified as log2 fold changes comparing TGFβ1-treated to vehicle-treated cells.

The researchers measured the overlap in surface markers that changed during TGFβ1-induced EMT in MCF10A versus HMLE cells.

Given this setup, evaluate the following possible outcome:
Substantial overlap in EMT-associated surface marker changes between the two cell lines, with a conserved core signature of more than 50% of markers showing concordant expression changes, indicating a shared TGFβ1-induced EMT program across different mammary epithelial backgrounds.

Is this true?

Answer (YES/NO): NO